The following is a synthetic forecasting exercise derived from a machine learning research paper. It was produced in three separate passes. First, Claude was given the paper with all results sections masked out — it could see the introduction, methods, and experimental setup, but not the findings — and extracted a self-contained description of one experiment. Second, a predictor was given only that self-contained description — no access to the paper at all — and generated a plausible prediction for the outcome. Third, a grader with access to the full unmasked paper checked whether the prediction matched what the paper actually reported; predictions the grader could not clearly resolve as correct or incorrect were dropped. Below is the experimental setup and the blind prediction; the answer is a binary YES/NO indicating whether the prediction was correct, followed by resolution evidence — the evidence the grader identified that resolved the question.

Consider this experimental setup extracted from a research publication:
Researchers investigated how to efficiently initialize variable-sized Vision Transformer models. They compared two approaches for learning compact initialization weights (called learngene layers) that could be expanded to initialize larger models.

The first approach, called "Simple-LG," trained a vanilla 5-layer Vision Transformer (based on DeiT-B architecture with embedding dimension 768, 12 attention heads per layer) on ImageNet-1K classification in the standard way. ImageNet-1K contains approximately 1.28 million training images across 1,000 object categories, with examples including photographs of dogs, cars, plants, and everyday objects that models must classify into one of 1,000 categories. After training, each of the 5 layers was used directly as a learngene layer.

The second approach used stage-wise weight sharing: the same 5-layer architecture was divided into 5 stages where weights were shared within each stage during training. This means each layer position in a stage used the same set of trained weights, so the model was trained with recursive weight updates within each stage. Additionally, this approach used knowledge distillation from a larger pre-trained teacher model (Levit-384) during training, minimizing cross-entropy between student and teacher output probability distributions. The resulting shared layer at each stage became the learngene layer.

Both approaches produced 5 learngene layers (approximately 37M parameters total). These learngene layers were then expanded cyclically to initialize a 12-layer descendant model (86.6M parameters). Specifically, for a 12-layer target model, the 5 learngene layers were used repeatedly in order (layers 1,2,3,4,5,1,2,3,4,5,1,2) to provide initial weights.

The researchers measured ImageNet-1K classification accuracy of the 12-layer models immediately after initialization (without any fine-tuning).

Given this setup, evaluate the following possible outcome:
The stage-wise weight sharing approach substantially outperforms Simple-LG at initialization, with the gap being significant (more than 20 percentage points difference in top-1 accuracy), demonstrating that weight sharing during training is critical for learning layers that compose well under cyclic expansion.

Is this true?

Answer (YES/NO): YES